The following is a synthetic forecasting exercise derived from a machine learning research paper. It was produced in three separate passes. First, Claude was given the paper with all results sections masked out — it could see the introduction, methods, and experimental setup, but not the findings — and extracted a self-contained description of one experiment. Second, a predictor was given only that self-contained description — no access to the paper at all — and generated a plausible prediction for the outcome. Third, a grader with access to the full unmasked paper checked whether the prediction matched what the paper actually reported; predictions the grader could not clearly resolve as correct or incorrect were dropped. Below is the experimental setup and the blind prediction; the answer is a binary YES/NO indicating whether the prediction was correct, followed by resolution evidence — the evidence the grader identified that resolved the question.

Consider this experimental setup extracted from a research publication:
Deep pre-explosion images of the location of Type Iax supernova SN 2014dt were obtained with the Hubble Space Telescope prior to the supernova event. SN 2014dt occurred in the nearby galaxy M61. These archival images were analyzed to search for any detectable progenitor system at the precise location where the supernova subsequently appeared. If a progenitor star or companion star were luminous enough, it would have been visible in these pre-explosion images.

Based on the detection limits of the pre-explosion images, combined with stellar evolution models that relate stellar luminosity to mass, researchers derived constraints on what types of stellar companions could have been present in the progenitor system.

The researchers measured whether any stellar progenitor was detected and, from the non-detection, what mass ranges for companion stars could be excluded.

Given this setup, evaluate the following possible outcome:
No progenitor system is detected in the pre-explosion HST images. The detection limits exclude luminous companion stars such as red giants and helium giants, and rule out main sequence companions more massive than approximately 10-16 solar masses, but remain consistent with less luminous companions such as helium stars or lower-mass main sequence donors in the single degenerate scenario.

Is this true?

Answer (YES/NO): YES